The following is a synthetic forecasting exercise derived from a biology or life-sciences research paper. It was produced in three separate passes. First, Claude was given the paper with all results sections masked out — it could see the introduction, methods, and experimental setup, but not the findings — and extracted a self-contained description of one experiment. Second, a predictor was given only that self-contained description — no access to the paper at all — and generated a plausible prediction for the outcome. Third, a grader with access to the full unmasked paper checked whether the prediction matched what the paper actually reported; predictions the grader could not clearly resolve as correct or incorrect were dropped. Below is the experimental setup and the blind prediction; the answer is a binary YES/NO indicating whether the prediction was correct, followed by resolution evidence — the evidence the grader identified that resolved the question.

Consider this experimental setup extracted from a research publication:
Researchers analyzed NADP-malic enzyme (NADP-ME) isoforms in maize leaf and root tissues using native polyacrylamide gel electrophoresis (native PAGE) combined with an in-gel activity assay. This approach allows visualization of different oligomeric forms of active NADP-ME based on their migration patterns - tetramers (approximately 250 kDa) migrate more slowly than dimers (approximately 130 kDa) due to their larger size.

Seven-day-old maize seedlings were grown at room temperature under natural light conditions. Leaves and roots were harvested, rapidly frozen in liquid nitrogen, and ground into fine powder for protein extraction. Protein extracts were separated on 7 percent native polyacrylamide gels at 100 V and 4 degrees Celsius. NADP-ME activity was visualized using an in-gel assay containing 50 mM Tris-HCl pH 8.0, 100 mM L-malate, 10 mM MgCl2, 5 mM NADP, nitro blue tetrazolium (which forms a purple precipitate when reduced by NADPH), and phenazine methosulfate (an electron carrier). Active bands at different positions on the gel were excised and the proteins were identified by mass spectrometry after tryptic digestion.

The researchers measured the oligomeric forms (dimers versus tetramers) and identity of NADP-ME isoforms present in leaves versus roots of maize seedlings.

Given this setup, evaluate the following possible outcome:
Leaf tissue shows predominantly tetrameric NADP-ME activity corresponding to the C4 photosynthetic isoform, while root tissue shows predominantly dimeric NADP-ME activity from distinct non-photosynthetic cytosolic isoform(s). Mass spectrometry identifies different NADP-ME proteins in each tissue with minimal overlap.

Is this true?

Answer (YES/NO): NO